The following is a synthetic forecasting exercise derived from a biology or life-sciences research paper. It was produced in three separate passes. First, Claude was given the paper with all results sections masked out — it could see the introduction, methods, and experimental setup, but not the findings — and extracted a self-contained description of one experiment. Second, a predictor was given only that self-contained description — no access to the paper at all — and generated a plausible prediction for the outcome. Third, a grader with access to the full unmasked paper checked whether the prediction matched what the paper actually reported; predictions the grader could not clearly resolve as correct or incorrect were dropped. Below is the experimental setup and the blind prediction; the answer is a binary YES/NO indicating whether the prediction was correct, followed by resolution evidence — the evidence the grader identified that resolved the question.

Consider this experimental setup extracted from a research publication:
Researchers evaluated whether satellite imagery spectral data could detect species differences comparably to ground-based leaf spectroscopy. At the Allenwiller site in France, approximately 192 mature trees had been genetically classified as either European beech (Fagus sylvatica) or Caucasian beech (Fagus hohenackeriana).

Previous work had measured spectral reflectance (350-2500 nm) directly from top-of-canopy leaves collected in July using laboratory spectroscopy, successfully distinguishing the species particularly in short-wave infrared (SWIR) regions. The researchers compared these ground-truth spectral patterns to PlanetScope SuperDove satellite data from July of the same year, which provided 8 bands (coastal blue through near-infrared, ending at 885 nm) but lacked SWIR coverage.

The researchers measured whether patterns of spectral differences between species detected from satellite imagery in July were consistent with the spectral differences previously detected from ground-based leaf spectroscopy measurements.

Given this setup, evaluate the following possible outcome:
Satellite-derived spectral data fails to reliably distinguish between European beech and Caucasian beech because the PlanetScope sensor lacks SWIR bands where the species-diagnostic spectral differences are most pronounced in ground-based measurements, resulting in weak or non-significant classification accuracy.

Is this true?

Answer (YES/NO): NO